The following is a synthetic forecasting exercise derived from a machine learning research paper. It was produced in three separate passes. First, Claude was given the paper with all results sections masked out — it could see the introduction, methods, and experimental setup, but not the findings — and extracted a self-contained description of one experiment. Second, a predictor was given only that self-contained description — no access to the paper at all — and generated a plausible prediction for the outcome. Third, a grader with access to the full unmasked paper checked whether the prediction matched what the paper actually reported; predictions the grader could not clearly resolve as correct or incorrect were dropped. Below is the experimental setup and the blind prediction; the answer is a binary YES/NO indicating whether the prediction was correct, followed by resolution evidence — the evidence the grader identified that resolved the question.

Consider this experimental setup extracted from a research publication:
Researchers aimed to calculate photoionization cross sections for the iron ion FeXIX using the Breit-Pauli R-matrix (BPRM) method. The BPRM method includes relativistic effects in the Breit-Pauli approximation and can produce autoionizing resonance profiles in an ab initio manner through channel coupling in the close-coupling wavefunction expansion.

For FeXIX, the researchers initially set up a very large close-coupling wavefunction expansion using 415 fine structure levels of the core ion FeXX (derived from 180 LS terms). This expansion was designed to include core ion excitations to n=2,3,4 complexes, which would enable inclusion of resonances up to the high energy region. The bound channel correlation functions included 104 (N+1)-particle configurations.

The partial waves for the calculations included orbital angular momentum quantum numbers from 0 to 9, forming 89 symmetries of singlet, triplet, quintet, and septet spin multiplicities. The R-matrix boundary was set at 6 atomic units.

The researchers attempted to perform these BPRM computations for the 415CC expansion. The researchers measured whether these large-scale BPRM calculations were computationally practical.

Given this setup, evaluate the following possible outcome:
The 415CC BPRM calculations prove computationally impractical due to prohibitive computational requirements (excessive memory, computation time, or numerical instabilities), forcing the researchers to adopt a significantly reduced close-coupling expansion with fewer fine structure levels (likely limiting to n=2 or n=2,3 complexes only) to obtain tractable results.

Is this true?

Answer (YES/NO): NO